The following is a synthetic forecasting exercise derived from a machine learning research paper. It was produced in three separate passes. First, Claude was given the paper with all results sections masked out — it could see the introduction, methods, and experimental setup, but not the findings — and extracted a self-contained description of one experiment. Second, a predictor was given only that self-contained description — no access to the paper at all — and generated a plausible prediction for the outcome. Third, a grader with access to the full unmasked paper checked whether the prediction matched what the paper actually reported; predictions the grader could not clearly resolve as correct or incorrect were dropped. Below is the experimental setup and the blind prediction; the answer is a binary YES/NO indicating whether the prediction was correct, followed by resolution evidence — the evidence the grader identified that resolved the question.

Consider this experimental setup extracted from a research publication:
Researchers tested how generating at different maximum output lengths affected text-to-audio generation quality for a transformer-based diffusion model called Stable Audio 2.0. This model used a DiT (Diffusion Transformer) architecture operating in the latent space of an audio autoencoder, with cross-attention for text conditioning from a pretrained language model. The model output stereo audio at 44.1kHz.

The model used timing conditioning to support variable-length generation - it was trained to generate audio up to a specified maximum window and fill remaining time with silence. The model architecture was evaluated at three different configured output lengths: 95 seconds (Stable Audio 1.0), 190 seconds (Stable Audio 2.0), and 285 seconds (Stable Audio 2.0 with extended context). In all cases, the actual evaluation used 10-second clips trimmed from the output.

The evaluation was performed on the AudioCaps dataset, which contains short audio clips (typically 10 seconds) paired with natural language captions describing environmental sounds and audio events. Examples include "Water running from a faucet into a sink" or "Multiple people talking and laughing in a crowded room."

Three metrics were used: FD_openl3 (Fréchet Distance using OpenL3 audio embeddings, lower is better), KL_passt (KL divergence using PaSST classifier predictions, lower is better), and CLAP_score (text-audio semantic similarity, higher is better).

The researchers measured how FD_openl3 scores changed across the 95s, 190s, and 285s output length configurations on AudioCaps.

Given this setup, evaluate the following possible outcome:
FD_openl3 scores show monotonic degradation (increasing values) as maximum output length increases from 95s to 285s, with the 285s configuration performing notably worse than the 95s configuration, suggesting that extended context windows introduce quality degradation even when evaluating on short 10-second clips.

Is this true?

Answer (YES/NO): NO